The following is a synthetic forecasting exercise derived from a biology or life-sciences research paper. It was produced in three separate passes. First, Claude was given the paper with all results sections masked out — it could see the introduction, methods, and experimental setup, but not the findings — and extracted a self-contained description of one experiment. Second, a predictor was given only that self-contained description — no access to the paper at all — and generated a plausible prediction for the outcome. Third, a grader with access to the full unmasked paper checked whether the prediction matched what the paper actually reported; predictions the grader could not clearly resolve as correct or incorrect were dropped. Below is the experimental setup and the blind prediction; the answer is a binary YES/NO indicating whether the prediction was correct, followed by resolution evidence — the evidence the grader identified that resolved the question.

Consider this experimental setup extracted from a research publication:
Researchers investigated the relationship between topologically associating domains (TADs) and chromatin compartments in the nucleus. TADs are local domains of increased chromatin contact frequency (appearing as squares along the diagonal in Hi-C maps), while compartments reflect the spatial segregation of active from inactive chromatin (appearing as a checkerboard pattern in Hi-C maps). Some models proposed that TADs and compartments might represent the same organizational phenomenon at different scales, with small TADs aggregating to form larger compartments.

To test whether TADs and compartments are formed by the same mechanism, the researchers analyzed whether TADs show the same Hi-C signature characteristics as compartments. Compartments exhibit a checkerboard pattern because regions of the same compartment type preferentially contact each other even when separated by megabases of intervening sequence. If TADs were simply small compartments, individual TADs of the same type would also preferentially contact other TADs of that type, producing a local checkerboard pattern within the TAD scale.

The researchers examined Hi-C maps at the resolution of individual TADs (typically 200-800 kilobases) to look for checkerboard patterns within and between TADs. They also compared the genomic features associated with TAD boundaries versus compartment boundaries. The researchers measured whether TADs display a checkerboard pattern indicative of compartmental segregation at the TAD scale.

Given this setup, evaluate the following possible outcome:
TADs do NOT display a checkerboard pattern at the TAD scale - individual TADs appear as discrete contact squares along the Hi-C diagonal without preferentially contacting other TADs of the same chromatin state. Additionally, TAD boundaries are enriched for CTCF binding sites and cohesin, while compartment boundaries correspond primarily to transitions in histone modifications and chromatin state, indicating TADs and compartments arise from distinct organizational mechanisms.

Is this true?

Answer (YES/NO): YES